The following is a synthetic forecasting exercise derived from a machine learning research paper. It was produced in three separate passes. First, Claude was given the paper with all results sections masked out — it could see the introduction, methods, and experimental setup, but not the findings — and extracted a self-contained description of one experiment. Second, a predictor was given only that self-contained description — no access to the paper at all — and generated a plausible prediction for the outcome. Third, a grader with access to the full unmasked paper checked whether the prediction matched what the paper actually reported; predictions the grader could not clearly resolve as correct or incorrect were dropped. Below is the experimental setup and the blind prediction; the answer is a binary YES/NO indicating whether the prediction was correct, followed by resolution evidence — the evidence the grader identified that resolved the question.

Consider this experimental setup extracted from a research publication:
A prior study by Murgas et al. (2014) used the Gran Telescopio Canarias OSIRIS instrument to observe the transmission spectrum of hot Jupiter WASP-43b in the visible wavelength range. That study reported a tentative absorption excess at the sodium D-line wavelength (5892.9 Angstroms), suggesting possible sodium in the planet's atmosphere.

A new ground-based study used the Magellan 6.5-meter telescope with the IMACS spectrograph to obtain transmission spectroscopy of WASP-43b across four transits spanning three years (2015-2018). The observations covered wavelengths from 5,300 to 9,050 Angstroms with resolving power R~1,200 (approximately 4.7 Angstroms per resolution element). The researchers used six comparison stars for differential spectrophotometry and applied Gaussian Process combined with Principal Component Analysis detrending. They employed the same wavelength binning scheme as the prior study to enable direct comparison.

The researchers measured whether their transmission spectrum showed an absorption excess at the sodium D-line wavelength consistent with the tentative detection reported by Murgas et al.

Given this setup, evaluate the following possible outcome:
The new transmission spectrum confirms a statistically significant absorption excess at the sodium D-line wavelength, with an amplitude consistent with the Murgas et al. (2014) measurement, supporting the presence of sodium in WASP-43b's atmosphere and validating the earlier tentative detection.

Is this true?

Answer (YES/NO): NO